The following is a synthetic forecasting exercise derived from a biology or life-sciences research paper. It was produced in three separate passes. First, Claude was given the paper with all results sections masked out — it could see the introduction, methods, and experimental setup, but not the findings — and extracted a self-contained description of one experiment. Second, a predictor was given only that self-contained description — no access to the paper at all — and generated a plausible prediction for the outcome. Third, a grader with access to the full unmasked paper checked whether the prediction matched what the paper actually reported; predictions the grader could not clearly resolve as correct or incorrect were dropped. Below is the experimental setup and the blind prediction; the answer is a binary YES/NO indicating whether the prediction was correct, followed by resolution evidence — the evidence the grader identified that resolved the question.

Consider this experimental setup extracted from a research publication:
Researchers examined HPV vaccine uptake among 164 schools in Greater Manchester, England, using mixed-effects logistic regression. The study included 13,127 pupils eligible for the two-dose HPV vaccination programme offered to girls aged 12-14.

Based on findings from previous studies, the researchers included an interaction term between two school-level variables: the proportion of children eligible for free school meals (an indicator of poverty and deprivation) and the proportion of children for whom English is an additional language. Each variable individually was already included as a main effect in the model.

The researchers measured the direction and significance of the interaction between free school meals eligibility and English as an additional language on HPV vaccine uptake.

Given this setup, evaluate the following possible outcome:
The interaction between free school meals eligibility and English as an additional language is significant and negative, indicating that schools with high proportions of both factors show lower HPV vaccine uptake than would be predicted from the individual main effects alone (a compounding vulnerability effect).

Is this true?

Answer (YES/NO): YES